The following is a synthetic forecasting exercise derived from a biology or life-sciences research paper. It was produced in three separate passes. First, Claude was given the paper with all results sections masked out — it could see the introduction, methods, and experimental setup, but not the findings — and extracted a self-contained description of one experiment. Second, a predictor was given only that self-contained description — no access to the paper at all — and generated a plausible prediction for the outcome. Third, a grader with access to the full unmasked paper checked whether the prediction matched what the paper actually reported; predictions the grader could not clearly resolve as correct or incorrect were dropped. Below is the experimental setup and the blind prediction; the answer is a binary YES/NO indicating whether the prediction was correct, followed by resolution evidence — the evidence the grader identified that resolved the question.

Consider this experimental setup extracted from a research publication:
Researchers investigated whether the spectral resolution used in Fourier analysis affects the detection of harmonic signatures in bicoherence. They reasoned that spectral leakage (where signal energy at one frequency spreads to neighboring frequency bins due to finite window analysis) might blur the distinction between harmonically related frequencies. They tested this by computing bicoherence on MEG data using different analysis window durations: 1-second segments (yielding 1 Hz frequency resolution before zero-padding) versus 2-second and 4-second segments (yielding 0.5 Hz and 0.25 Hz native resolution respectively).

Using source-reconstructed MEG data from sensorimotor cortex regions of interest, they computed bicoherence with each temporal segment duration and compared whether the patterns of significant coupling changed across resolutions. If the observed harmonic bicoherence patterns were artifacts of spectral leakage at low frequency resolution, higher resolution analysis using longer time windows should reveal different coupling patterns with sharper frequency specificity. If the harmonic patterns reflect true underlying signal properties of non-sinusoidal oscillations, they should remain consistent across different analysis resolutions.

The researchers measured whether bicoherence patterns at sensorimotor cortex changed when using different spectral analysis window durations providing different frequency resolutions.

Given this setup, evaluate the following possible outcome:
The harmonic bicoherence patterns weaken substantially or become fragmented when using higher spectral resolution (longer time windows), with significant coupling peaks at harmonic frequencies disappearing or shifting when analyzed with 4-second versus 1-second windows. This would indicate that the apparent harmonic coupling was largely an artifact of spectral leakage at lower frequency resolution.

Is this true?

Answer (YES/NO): NO